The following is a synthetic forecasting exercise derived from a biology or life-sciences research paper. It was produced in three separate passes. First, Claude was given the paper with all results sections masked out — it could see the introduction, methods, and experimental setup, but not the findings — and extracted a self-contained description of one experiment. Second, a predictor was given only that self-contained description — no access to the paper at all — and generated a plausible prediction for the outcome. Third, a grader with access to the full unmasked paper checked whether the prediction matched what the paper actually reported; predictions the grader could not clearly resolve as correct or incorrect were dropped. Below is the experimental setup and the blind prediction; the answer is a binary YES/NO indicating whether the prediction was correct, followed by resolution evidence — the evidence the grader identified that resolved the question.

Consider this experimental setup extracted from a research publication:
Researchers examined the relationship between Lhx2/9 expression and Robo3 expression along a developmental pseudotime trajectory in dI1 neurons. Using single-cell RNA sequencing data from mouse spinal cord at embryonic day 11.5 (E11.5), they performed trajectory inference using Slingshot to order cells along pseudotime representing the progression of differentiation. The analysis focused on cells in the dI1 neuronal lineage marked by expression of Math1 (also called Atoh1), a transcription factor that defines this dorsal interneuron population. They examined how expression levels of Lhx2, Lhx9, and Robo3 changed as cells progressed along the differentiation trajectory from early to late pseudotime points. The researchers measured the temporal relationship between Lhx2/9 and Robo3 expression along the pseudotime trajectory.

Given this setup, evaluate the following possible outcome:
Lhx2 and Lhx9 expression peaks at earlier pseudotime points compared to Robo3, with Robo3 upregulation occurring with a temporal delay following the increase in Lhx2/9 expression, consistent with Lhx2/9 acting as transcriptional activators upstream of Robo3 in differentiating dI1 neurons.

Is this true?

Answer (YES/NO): YES